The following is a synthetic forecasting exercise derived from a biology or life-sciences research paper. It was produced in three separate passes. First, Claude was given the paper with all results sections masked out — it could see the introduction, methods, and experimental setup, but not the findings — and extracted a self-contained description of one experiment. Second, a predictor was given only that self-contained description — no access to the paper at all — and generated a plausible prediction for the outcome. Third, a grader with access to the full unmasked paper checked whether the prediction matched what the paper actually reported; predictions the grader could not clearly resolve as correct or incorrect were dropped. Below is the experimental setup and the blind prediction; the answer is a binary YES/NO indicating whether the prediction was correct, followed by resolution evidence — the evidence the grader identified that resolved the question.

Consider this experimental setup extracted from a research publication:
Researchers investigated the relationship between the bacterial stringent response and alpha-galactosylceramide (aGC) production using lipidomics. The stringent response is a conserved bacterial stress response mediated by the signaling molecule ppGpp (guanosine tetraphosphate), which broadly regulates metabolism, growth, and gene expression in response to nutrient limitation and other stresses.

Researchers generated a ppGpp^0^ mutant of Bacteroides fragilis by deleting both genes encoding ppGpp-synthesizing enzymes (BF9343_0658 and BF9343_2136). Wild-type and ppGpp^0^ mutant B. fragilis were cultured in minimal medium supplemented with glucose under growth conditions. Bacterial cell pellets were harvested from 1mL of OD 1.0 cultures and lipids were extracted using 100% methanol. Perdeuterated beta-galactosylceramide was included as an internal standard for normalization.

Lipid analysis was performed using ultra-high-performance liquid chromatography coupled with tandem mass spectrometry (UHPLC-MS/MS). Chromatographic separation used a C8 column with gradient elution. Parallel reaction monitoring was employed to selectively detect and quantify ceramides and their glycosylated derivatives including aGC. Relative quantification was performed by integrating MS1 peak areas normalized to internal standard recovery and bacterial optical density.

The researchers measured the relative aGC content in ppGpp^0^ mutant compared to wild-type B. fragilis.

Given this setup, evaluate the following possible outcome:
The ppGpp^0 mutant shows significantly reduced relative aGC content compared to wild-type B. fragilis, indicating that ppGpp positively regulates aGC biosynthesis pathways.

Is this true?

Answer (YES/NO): YES